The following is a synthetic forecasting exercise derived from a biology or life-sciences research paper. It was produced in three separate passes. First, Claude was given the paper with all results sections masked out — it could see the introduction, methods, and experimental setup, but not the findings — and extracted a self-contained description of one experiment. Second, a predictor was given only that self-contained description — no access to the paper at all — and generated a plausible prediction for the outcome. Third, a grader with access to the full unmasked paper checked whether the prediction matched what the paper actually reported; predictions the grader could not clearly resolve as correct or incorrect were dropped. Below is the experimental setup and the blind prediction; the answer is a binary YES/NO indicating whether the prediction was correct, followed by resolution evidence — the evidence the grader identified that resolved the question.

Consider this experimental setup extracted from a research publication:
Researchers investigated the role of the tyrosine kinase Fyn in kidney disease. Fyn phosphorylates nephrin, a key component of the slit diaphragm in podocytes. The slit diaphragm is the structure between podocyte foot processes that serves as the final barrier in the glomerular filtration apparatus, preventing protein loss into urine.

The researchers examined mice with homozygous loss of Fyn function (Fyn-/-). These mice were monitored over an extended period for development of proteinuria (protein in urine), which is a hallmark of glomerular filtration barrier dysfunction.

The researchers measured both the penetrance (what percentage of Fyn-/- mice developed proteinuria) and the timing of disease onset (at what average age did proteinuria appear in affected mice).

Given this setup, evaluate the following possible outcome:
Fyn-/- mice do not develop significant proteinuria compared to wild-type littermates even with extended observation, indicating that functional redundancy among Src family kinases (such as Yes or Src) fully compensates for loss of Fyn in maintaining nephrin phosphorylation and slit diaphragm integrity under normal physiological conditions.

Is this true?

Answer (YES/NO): NO